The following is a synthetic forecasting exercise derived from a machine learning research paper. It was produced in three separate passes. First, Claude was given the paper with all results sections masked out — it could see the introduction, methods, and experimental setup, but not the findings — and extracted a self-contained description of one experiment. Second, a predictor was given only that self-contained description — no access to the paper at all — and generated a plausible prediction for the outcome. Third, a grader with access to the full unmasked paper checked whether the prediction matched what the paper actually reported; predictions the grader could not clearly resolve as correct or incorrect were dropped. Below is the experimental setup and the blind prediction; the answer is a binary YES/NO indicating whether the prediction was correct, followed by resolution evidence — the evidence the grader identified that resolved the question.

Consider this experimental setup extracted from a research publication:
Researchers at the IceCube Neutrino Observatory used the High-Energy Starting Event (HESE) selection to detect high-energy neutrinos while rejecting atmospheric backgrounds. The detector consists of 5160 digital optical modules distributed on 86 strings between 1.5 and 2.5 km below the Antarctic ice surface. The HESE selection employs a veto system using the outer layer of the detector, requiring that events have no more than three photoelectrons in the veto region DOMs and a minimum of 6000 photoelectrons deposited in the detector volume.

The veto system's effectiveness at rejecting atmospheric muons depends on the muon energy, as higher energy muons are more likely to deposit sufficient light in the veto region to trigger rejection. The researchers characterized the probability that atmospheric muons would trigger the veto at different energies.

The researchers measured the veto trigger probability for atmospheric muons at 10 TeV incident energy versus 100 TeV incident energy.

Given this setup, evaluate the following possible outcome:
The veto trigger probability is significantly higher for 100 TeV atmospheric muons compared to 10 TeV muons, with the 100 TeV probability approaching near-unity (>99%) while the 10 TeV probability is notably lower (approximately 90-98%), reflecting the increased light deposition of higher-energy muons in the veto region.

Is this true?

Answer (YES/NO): NO